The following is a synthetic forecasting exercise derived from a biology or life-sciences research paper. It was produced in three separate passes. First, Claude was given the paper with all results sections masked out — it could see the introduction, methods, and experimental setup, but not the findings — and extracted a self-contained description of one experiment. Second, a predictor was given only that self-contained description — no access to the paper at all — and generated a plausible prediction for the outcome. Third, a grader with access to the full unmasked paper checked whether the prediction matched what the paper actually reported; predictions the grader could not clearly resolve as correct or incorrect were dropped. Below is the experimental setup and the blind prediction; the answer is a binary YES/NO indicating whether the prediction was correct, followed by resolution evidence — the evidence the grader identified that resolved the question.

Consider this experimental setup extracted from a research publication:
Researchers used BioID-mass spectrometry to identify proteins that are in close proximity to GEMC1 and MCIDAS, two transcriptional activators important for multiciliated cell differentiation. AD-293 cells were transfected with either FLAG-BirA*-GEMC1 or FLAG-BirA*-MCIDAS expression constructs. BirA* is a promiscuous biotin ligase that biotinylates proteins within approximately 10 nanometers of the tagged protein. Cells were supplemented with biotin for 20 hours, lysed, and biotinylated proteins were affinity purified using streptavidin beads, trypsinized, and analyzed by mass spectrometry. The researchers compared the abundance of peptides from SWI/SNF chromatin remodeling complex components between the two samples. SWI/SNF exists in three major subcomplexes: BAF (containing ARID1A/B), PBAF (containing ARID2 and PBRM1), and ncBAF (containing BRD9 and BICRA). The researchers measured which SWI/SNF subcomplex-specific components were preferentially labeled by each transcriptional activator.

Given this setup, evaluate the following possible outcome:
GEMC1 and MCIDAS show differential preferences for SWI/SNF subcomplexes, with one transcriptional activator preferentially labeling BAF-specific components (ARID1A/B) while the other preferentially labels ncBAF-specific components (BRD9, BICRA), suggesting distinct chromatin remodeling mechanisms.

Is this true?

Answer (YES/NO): YES